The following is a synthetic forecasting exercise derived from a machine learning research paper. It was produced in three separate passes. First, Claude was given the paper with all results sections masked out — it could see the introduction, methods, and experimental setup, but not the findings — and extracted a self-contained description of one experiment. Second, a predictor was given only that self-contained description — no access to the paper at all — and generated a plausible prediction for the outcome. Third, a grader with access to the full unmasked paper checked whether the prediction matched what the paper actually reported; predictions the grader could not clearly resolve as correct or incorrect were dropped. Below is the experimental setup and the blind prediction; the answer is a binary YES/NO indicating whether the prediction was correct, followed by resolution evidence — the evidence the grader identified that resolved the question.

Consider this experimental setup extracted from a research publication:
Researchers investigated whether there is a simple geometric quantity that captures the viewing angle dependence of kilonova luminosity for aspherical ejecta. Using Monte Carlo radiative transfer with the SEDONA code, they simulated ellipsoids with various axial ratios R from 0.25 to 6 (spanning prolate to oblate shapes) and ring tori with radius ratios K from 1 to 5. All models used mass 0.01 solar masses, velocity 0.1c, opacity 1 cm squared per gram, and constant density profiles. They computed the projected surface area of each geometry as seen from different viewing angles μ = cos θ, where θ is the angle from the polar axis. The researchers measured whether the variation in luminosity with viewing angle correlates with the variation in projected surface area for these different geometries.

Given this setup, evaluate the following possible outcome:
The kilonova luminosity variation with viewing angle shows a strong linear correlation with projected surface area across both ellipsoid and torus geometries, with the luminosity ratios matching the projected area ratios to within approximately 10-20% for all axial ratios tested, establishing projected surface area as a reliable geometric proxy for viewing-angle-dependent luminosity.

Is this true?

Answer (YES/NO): NO